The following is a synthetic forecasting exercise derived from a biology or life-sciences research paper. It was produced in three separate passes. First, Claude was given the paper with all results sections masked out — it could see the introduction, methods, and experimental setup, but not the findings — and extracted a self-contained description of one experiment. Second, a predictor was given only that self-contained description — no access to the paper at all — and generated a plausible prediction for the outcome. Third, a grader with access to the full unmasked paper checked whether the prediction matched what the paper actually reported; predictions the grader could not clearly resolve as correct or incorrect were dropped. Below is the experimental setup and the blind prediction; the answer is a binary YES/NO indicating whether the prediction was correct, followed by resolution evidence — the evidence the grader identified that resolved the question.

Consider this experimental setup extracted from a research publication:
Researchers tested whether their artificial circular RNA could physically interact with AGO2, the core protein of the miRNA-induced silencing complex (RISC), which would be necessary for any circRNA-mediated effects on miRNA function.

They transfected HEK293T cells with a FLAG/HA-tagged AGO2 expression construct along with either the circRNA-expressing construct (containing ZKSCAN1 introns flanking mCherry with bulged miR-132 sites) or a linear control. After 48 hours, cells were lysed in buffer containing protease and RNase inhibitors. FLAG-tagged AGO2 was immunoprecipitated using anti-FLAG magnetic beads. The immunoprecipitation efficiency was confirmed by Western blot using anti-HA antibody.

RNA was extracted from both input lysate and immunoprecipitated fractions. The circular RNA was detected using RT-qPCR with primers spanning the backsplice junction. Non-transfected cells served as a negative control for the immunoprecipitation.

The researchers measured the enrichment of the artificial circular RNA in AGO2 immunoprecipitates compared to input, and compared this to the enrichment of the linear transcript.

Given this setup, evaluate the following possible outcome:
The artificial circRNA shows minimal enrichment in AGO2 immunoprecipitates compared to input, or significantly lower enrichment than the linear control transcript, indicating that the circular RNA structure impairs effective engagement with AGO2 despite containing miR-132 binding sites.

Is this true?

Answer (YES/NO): NO